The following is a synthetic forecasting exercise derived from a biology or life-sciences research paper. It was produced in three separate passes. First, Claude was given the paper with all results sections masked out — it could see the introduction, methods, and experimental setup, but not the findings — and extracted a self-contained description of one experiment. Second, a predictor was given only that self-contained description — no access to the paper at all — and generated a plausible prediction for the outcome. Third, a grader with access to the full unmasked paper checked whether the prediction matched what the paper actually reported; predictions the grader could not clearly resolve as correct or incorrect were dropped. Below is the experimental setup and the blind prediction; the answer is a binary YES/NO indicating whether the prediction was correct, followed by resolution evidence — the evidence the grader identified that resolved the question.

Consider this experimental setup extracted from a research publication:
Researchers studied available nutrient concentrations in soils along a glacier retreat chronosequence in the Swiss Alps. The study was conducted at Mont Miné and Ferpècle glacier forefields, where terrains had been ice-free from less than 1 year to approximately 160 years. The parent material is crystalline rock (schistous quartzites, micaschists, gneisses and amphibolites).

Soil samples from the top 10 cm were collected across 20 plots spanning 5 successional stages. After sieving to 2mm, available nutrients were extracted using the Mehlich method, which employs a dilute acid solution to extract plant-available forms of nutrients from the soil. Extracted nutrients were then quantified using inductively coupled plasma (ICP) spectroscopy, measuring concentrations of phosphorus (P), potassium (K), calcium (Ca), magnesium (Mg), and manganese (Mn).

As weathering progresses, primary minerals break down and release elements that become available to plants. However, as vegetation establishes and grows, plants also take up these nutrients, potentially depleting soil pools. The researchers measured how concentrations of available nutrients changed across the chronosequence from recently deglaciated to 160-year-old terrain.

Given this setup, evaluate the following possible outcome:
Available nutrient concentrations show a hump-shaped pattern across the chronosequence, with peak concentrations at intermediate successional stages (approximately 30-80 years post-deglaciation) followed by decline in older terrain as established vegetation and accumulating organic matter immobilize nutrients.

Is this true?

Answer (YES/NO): NO